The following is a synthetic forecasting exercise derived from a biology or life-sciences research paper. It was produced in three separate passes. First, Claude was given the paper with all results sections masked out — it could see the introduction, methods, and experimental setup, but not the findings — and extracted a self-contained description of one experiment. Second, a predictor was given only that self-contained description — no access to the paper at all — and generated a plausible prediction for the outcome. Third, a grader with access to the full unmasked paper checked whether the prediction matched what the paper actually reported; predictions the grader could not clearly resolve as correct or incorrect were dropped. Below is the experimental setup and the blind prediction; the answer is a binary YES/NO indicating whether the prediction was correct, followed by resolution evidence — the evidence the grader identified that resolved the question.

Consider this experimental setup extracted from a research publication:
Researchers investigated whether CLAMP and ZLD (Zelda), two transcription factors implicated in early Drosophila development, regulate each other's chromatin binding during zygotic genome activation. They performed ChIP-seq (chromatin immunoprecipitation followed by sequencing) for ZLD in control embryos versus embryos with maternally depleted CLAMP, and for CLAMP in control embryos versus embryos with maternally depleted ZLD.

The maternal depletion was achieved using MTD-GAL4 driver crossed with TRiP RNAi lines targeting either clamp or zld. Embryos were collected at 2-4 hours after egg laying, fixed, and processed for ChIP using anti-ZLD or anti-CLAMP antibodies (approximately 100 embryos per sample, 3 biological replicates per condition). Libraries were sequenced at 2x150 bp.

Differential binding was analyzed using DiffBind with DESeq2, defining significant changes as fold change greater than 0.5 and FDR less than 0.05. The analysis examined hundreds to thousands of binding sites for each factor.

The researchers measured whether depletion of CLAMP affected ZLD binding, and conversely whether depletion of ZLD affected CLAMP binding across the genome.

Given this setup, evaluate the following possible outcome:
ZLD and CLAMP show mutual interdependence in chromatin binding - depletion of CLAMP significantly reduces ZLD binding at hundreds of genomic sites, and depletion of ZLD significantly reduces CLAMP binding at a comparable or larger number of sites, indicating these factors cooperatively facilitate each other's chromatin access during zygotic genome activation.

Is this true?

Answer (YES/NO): NO